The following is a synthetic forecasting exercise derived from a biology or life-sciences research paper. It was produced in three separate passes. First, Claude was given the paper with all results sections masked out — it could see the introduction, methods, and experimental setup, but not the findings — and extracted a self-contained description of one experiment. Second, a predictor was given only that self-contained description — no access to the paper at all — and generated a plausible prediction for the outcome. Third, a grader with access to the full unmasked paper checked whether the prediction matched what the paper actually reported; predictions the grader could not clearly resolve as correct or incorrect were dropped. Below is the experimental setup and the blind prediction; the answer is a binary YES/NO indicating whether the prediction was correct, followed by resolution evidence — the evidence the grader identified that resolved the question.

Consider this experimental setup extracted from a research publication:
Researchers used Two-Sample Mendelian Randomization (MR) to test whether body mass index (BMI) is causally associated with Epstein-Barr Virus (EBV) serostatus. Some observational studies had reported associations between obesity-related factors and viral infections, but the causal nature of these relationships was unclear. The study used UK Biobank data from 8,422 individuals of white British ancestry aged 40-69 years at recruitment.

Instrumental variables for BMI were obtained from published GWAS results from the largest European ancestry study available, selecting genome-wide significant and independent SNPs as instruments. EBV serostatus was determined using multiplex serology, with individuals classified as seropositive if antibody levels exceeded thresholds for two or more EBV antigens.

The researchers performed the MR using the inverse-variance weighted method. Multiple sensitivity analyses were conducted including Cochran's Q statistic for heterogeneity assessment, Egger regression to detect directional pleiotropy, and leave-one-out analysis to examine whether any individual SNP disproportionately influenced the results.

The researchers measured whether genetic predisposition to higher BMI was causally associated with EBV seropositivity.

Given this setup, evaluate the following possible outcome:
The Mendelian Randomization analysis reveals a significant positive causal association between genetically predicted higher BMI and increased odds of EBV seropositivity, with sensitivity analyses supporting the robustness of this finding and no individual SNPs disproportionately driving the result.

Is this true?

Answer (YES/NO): NO